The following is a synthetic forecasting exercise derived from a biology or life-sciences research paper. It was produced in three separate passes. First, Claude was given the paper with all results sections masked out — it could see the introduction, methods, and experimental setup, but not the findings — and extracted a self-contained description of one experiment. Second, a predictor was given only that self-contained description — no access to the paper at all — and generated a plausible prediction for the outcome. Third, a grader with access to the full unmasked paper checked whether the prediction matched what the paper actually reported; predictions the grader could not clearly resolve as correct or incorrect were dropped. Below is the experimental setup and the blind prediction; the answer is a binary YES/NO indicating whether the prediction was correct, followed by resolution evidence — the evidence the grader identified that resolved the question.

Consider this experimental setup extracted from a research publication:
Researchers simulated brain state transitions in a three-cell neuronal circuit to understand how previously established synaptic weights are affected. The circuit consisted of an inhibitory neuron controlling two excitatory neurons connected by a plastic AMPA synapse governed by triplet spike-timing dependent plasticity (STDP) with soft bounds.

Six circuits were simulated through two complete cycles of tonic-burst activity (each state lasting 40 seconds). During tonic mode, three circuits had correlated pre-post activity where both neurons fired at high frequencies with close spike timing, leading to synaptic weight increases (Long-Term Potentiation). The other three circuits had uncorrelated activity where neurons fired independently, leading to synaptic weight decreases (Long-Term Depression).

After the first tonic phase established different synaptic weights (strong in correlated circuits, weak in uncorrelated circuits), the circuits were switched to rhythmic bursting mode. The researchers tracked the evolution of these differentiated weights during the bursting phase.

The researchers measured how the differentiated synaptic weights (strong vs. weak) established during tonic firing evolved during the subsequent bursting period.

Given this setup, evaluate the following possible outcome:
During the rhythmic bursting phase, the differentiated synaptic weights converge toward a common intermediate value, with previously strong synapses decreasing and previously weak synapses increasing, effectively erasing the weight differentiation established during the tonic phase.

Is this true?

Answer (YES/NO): YES